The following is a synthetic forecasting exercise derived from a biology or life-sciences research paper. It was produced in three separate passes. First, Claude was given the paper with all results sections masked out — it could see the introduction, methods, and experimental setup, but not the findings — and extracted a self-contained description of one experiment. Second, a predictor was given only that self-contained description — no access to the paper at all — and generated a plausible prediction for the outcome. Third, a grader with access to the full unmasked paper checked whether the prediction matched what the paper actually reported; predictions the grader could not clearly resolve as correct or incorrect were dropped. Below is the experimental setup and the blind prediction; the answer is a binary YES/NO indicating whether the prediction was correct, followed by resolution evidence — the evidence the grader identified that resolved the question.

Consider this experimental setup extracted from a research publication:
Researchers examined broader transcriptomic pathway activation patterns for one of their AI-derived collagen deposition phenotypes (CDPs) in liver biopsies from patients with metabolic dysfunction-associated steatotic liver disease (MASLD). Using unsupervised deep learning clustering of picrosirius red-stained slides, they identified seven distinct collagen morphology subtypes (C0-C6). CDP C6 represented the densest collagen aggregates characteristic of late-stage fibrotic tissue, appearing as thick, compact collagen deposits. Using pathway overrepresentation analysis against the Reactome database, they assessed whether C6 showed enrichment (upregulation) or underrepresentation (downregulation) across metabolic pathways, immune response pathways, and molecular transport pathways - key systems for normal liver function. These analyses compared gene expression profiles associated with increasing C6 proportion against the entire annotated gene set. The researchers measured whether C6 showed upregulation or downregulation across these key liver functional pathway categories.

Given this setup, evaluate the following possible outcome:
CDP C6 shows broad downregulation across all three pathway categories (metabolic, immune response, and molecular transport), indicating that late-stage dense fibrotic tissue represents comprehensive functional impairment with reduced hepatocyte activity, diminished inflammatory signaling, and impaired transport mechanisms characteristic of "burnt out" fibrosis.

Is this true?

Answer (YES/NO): YES